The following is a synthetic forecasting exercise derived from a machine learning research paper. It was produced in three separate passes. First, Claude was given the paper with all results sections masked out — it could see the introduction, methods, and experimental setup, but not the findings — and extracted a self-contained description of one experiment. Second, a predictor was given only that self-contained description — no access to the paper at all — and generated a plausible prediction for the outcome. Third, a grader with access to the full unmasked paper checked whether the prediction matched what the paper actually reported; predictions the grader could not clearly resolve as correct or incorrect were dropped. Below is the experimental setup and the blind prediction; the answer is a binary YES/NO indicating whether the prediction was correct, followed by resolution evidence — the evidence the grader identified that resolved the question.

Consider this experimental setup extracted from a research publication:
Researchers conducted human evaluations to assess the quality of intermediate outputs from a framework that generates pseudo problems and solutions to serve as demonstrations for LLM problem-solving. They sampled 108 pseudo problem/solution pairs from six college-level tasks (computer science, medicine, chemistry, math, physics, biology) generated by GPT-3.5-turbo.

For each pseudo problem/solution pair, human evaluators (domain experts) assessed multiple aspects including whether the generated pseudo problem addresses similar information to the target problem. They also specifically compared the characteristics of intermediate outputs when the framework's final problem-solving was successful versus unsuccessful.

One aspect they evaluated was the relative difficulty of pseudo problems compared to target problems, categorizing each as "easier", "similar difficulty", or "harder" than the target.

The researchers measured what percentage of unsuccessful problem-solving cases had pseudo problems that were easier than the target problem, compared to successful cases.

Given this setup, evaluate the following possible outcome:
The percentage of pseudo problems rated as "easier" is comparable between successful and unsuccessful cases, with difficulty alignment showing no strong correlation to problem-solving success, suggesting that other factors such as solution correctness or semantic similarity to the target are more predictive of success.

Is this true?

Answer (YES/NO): NO